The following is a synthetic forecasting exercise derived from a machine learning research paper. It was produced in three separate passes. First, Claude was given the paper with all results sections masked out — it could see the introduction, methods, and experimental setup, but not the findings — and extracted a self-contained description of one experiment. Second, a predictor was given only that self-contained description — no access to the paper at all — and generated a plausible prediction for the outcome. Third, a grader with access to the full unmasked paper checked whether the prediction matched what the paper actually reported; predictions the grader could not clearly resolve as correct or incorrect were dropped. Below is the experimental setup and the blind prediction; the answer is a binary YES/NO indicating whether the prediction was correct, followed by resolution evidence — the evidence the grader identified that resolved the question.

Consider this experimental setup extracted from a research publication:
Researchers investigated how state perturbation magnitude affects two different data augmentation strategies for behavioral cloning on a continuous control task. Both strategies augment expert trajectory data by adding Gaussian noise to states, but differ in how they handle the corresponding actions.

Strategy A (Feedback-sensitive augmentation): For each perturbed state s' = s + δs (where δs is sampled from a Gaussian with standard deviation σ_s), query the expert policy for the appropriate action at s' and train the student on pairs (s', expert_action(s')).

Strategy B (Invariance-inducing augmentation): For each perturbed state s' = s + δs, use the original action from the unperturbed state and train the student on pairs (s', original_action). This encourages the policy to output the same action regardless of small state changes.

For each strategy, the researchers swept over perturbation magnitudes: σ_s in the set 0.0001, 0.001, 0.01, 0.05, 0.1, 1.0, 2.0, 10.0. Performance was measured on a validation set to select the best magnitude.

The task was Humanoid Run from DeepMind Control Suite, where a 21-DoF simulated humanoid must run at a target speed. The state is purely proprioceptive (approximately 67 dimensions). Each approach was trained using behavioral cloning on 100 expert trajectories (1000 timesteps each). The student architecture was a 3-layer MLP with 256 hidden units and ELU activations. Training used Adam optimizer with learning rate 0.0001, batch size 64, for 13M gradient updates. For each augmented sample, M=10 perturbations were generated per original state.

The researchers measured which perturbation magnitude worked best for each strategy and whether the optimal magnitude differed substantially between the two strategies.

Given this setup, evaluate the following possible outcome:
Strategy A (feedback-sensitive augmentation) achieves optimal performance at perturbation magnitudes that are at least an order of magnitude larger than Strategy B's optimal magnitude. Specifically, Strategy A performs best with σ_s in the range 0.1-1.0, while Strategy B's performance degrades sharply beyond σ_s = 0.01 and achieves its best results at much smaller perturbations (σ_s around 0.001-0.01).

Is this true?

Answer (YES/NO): YES